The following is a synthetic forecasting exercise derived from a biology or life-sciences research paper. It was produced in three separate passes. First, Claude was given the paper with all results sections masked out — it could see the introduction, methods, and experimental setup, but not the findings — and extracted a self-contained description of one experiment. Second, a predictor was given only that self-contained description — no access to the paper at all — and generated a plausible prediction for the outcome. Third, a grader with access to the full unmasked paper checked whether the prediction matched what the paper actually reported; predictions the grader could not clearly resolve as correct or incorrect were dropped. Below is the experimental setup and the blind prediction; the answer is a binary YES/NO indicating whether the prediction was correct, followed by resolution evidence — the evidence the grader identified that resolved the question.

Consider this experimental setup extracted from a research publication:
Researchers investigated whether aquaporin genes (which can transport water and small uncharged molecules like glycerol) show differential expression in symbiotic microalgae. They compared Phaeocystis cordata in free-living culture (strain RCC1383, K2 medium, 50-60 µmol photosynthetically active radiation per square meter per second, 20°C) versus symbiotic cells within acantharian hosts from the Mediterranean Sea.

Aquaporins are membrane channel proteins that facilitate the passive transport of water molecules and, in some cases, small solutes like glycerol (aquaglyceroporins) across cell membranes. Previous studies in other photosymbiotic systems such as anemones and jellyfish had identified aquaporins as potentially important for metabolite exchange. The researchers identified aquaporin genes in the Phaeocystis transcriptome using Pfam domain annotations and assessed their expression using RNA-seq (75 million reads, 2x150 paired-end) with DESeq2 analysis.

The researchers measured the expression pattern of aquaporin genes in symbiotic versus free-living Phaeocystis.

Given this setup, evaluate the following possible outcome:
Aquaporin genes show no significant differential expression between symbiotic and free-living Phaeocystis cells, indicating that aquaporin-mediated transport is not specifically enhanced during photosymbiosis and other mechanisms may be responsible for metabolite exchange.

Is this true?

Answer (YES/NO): NO